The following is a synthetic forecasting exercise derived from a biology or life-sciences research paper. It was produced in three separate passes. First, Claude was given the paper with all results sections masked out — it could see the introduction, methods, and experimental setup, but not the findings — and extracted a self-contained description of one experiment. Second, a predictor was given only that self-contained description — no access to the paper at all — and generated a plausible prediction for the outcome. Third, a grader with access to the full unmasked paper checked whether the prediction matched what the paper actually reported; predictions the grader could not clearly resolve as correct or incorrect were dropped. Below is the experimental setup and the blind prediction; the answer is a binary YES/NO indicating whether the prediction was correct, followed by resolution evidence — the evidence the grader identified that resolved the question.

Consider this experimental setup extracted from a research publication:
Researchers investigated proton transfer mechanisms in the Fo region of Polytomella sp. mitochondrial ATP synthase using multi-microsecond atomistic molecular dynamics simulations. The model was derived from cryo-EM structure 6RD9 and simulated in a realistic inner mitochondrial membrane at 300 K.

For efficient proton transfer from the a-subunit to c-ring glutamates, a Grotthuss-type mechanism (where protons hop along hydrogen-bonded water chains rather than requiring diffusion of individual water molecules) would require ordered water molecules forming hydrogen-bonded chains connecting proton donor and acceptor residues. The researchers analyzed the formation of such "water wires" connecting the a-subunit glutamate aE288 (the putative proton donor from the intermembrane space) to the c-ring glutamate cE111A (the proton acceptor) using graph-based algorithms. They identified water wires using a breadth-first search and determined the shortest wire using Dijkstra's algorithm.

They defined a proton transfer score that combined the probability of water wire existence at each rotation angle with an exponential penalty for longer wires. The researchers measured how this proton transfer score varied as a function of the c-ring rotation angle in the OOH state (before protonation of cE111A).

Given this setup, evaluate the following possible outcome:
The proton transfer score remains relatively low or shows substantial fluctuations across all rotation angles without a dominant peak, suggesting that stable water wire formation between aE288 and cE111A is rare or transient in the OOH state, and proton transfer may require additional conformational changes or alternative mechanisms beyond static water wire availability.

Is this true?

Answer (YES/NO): NO